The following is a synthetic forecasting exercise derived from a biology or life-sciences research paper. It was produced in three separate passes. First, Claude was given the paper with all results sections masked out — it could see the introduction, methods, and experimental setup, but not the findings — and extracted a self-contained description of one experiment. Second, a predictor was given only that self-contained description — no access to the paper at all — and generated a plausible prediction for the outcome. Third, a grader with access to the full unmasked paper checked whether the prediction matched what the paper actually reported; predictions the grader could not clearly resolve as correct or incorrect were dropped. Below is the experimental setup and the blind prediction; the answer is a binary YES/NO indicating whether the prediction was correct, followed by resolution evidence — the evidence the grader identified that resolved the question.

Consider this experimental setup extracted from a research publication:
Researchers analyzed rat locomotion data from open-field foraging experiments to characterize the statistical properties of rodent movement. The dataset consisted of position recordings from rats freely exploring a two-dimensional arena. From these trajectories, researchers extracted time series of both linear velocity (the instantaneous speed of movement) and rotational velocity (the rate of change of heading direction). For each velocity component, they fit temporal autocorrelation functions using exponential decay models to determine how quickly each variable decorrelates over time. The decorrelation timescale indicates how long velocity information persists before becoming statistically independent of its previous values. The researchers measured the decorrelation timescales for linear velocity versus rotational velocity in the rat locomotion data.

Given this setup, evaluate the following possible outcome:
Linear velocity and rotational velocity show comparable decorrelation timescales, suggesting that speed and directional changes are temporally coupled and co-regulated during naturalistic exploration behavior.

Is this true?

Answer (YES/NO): NO